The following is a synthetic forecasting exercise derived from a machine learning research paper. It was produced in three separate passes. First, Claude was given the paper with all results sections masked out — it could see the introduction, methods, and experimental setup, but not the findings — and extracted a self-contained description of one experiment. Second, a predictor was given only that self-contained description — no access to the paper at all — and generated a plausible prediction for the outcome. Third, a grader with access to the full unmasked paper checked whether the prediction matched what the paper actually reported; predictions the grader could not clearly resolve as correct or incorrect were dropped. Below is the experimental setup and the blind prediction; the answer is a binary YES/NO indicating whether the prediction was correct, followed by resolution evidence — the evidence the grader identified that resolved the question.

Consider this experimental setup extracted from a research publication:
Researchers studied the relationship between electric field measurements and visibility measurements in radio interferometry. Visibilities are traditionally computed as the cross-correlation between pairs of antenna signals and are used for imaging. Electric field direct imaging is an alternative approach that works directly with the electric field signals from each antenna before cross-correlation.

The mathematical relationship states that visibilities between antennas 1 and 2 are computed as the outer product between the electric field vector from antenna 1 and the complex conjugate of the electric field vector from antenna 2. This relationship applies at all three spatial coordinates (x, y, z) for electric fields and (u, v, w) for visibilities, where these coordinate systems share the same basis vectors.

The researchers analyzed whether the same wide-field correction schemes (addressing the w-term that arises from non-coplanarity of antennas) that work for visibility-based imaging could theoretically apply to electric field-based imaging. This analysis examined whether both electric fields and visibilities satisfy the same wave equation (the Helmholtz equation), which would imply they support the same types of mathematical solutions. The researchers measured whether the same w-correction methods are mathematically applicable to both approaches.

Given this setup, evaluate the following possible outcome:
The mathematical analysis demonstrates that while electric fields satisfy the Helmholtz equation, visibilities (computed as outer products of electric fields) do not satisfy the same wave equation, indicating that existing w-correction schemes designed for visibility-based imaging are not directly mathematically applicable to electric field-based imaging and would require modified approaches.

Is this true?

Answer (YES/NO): NO